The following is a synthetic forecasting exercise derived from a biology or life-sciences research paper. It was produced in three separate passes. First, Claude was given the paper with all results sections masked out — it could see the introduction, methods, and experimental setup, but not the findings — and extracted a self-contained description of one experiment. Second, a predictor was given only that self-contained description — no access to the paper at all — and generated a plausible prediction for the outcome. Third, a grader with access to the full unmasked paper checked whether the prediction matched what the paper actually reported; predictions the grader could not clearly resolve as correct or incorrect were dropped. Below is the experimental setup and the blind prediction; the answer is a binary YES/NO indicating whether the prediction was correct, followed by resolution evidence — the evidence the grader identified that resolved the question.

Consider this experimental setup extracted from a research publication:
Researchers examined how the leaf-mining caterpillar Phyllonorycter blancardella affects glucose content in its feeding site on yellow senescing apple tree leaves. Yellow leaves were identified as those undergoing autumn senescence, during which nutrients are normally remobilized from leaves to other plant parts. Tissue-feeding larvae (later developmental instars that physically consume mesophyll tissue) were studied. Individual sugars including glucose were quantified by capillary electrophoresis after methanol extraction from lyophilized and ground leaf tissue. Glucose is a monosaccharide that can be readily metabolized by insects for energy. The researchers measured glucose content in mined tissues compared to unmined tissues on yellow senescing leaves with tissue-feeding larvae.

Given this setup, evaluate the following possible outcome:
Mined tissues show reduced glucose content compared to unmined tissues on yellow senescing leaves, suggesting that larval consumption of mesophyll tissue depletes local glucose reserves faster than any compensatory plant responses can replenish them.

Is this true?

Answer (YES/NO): NO